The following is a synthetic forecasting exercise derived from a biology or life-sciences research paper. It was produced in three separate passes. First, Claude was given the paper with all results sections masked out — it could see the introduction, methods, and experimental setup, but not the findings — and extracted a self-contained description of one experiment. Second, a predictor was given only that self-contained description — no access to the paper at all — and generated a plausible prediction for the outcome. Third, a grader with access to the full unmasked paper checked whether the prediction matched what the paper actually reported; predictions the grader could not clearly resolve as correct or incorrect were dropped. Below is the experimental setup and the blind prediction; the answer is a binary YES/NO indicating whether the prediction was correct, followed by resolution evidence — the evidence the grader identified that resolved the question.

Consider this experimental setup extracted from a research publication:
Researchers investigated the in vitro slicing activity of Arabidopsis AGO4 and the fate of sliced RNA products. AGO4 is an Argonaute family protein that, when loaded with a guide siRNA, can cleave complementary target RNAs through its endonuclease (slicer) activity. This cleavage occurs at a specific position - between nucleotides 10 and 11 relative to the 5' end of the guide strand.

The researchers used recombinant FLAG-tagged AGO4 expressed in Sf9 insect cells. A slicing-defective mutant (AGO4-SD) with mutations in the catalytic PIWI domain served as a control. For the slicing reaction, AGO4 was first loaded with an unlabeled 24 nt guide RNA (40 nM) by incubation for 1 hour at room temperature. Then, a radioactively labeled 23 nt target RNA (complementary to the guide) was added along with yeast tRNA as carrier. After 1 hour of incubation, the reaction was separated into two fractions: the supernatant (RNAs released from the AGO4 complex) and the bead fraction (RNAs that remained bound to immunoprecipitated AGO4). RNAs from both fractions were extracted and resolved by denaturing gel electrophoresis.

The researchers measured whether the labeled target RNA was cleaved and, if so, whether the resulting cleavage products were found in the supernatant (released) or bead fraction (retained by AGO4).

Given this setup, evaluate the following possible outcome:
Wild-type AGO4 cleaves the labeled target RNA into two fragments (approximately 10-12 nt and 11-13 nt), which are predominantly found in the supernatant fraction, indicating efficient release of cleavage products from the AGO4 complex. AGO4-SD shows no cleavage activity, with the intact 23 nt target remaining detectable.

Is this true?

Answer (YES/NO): NO